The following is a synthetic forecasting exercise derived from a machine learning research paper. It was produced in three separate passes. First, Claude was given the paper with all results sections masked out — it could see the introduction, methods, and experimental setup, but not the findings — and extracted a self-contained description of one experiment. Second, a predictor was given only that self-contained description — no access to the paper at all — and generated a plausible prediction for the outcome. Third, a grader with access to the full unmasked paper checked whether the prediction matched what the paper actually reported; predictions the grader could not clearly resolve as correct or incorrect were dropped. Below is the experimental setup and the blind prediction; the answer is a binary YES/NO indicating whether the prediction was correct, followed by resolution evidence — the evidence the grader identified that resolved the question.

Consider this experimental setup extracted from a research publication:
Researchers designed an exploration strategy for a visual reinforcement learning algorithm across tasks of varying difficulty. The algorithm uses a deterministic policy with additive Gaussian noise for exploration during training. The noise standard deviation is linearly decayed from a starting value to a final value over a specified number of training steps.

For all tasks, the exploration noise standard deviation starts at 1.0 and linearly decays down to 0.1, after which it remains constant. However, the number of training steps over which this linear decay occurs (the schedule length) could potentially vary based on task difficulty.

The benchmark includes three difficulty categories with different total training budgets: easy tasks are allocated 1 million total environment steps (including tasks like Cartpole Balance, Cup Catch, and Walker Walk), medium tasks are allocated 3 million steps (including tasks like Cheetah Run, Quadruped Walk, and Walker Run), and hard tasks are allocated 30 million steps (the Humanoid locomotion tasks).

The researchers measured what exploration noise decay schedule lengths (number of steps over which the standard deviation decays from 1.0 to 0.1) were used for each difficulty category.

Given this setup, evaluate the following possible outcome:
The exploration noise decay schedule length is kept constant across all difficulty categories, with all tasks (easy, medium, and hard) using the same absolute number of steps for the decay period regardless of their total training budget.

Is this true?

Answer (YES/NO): NO